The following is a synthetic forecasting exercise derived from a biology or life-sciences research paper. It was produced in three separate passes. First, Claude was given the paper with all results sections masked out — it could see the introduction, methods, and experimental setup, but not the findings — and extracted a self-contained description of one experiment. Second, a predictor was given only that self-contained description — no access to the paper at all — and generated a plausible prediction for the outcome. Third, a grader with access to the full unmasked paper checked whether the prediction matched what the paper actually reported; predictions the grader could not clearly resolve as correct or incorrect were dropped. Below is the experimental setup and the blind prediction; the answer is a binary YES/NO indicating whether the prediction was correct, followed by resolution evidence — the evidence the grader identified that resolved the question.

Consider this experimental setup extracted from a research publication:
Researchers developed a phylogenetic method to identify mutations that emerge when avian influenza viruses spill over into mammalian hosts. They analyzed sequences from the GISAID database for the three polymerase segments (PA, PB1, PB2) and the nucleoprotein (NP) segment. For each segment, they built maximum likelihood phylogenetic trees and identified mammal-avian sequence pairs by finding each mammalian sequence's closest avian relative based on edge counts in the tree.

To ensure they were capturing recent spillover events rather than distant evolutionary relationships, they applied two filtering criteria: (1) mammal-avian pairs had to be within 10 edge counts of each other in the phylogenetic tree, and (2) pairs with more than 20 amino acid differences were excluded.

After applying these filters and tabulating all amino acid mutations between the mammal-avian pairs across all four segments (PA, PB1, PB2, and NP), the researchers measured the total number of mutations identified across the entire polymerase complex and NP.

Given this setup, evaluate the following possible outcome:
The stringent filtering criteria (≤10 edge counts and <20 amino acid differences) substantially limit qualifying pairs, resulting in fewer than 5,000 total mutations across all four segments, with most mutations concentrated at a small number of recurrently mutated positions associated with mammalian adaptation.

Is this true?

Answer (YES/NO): NO